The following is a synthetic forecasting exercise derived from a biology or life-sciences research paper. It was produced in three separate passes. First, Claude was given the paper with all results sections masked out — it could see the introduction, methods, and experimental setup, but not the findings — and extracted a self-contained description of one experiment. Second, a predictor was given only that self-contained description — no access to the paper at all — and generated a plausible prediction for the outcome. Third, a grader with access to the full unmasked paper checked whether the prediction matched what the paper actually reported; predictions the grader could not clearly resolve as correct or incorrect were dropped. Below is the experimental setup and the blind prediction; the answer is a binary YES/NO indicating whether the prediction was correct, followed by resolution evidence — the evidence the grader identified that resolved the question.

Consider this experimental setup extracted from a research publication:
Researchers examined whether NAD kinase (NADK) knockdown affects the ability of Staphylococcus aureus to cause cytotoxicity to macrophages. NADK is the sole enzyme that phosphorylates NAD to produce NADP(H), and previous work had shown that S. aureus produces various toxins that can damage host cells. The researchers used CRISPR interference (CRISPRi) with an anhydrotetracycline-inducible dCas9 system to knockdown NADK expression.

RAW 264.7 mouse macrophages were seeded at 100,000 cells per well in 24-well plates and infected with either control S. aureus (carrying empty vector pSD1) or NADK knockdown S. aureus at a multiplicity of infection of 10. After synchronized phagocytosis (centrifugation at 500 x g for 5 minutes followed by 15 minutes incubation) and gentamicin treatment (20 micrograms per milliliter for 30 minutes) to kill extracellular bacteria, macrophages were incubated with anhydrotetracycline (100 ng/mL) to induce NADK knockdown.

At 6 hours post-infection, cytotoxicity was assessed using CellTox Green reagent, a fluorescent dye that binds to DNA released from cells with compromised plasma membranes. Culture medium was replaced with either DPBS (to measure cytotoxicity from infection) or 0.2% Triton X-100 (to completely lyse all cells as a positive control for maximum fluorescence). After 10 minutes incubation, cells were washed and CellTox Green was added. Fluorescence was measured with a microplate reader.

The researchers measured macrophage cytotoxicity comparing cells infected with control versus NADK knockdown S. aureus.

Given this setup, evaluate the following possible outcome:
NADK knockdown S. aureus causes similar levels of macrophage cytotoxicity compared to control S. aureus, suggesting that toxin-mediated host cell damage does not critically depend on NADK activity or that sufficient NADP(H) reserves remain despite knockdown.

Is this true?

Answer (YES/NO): NO